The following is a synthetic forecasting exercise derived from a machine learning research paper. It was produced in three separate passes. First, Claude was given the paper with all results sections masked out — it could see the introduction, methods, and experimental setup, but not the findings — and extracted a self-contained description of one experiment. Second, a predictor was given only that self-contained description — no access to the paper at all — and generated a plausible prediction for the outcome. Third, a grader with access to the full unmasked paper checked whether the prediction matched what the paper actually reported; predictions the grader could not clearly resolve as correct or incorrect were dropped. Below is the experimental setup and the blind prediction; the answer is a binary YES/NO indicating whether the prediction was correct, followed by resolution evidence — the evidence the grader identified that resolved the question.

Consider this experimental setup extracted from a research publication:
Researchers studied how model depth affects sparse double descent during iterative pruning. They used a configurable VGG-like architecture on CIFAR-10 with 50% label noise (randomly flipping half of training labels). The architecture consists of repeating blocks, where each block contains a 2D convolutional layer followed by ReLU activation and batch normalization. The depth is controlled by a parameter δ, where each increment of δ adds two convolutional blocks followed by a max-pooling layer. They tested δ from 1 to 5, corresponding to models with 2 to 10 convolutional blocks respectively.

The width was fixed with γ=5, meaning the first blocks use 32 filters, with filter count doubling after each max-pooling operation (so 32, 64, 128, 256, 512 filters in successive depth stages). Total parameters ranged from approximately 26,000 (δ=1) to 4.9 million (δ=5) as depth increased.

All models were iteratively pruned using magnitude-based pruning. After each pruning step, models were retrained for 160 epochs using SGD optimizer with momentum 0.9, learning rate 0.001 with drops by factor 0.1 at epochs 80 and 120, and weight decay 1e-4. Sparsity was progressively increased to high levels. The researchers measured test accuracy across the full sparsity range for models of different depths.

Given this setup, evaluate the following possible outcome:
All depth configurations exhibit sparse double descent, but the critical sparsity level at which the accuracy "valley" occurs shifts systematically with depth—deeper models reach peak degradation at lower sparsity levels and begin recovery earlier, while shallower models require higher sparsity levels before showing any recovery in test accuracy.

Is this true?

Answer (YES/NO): NO